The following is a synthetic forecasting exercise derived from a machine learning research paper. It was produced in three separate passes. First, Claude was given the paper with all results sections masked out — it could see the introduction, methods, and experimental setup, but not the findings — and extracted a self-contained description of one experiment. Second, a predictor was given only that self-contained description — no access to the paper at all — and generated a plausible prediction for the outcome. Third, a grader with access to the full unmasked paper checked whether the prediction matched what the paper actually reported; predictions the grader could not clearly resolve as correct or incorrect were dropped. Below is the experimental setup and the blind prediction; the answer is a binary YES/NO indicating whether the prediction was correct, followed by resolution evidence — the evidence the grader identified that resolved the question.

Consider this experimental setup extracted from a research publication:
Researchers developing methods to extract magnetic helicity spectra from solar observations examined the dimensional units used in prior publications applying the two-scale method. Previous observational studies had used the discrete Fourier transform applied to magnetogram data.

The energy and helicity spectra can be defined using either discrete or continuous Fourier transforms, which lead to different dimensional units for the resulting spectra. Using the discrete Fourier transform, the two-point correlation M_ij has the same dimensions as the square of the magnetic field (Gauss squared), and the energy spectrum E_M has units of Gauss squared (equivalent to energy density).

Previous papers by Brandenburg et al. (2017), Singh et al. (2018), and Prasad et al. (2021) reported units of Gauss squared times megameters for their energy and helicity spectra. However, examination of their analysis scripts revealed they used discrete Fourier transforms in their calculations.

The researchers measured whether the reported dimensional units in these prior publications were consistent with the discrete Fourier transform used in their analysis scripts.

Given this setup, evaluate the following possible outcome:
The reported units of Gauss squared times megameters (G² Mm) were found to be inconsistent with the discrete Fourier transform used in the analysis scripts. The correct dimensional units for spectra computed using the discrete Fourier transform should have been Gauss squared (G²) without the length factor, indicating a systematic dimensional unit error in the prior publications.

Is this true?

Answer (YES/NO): YES